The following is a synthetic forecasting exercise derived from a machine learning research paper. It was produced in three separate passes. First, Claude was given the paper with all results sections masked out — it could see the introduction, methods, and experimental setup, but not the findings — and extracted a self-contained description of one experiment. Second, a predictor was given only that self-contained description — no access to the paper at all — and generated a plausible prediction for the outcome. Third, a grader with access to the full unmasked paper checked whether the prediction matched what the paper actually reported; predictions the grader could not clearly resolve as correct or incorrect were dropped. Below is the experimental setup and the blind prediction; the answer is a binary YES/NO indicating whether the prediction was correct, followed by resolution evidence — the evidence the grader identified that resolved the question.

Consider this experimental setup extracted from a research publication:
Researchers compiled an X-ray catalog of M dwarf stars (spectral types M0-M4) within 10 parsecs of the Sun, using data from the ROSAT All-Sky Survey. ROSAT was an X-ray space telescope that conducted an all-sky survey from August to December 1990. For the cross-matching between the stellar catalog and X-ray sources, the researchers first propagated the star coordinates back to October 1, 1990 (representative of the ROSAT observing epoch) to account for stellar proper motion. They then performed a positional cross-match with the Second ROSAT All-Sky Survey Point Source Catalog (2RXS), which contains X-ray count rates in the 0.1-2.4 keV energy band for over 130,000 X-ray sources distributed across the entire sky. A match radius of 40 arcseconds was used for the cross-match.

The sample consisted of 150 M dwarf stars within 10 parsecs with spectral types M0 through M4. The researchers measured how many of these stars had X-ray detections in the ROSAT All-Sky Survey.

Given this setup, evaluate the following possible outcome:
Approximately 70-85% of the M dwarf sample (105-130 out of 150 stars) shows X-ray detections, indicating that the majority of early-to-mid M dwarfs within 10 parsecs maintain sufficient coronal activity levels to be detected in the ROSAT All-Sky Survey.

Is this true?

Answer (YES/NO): NO